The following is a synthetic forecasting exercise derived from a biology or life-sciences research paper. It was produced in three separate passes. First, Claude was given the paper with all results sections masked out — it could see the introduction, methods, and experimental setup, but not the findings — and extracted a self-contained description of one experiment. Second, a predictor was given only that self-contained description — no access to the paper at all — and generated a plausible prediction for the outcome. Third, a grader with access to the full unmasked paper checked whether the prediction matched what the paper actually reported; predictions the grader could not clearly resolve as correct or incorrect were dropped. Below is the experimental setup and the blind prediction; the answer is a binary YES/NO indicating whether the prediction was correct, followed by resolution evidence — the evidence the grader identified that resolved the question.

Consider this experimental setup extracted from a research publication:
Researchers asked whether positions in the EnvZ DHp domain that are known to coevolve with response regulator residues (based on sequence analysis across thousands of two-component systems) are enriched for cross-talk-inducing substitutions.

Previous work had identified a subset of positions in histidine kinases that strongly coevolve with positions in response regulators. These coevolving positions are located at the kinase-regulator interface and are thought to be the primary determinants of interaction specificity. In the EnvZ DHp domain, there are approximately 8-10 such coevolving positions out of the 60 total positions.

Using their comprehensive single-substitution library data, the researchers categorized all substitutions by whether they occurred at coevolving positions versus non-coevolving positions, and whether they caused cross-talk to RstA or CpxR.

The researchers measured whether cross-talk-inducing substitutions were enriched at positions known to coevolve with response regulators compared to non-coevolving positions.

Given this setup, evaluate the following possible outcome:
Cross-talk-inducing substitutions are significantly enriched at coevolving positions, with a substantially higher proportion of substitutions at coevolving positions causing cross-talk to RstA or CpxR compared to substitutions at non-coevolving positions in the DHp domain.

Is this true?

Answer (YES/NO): NO